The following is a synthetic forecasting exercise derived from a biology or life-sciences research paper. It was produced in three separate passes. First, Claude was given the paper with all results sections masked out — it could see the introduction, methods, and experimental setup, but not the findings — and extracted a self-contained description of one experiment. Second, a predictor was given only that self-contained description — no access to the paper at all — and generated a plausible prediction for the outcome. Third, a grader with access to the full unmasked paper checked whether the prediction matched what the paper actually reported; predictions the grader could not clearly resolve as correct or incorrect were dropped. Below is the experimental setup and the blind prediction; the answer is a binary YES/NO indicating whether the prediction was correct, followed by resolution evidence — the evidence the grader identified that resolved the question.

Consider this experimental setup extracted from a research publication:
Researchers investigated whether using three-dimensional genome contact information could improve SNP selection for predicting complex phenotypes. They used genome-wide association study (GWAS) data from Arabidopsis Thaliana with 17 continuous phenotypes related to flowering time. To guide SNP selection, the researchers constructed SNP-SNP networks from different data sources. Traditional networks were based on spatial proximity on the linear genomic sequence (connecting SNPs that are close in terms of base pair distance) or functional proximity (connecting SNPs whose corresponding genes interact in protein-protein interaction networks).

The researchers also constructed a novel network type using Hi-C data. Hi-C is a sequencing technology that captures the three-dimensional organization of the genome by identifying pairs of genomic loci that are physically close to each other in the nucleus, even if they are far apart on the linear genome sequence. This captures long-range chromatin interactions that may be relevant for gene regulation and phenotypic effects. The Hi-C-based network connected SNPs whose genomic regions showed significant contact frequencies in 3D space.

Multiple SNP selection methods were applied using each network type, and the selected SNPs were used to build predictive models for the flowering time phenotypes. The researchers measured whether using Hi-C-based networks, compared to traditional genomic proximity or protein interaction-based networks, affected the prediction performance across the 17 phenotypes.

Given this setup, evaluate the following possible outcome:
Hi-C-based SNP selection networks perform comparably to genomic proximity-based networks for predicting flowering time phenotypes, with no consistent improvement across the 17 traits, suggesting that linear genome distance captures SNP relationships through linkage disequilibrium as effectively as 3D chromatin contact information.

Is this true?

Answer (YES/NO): NO